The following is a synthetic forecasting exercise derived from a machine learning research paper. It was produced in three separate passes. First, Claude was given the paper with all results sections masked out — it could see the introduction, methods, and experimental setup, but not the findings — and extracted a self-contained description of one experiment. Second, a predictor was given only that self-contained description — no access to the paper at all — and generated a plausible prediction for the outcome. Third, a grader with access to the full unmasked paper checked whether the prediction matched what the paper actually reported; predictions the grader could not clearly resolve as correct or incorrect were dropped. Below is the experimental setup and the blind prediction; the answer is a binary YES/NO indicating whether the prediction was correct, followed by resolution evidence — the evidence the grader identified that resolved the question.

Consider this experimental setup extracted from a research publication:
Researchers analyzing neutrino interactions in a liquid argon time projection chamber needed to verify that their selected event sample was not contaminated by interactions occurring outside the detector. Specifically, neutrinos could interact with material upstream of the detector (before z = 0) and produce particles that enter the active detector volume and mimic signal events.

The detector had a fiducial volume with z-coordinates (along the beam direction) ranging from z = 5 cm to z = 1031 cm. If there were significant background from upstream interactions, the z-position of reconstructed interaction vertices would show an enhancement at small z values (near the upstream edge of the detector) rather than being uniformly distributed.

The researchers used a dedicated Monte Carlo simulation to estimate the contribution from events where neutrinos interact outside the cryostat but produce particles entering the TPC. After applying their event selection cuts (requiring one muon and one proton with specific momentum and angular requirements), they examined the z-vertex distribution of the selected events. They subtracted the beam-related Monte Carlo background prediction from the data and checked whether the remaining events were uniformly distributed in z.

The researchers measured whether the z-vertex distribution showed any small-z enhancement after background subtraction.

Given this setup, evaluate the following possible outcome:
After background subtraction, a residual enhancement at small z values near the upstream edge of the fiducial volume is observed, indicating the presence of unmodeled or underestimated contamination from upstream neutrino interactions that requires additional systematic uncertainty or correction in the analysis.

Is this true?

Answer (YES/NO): NO